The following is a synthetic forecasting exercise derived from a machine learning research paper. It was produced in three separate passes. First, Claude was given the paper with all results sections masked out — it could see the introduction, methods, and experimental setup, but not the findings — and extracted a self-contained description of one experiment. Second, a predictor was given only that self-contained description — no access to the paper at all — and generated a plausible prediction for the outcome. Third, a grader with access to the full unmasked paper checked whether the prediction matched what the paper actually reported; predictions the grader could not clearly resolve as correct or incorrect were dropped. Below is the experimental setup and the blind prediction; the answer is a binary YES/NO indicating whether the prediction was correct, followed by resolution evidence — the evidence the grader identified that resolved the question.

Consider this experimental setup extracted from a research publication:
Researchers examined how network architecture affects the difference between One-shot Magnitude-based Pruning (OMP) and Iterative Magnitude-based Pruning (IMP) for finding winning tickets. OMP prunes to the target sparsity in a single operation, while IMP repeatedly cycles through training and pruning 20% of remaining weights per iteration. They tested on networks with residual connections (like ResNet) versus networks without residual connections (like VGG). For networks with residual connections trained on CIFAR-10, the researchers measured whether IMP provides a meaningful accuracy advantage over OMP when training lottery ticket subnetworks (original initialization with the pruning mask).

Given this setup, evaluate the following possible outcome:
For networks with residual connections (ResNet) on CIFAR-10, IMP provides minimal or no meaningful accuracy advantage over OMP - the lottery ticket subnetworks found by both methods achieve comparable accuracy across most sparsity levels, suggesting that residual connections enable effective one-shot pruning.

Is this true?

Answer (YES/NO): NO